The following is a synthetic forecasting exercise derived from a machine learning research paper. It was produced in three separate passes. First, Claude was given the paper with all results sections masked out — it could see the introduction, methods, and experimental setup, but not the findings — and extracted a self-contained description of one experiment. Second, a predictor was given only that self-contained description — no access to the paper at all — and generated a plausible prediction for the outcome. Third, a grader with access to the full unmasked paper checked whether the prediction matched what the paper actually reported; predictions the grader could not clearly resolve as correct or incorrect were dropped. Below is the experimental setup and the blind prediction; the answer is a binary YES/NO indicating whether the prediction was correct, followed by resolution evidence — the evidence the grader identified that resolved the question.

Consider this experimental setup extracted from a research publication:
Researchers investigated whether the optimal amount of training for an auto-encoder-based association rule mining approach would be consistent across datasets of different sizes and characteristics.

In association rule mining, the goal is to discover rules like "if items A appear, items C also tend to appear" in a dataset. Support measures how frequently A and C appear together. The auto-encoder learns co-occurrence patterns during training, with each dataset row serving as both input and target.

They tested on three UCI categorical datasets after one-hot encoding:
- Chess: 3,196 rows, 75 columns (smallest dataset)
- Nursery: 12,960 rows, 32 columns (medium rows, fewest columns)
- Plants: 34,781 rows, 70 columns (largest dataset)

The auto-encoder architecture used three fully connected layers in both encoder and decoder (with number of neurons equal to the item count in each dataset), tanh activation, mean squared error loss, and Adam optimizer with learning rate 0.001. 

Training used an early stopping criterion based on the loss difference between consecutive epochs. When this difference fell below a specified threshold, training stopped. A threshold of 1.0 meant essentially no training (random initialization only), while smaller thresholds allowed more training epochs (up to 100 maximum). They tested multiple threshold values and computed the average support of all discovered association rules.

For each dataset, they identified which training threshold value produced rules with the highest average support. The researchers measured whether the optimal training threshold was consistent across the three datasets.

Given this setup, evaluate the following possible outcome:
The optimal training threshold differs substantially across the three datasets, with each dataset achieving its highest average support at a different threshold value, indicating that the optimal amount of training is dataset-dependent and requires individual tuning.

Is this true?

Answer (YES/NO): NO